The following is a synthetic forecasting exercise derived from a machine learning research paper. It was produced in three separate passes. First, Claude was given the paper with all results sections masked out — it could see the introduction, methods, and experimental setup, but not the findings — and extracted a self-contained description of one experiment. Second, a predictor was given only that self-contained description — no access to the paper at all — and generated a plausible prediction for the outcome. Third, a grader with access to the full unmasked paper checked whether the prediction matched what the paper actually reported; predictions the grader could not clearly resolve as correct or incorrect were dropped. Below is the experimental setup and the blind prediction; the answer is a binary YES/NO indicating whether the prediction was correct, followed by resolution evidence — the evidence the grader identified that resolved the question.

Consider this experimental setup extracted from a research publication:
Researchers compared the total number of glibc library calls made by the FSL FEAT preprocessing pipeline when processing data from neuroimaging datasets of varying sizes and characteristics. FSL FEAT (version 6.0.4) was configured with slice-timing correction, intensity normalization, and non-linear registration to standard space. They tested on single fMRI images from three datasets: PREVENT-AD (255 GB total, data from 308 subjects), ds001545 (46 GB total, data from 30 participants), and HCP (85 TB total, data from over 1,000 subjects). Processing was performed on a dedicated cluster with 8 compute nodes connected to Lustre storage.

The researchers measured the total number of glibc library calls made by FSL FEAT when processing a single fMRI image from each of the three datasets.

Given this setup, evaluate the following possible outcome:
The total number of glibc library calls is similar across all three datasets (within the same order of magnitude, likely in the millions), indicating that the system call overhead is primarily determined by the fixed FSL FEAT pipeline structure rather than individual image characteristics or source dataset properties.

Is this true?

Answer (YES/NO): NO